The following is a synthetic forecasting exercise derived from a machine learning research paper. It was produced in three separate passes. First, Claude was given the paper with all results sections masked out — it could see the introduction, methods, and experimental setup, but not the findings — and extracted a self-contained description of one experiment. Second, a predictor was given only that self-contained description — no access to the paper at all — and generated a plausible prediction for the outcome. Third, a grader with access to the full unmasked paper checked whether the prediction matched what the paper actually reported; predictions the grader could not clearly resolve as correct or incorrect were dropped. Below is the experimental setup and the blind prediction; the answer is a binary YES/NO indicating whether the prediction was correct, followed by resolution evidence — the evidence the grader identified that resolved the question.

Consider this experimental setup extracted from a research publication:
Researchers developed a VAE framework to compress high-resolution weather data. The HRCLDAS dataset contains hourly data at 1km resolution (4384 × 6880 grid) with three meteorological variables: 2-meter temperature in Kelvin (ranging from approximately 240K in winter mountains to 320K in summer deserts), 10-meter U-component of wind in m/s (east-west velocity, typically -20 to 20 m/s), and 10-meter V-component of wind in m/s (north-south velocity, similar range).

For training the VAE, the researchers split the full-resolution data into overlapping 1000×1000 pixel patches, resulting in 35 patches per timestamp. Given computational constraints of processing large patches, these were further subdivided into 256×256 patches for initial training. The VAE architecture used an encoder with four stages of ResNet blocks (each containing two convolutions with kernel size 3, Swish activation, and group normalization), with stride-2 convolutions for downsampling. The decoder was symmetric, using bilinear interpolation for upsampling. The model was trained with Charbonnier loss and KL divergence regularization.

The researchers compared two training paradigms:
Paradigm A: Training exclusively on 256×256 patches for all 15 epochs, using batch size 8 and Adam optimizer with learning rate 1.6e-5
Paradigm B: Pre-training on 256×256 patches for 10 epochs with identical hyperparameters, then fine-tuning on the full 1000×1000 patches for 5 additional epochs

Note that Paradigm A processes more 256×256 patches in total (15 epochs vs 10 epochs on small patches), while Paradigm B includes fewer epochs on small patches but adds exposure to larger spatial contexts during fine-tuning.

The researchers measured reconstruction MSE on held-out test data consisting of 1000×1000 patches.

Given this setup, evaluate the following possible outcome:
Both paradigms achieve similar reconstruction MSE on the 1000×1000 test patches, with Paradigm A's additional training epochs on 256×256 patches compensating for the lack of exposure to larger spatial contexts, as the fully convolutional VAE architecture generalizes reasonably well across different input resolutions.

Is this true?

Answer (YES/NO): NO